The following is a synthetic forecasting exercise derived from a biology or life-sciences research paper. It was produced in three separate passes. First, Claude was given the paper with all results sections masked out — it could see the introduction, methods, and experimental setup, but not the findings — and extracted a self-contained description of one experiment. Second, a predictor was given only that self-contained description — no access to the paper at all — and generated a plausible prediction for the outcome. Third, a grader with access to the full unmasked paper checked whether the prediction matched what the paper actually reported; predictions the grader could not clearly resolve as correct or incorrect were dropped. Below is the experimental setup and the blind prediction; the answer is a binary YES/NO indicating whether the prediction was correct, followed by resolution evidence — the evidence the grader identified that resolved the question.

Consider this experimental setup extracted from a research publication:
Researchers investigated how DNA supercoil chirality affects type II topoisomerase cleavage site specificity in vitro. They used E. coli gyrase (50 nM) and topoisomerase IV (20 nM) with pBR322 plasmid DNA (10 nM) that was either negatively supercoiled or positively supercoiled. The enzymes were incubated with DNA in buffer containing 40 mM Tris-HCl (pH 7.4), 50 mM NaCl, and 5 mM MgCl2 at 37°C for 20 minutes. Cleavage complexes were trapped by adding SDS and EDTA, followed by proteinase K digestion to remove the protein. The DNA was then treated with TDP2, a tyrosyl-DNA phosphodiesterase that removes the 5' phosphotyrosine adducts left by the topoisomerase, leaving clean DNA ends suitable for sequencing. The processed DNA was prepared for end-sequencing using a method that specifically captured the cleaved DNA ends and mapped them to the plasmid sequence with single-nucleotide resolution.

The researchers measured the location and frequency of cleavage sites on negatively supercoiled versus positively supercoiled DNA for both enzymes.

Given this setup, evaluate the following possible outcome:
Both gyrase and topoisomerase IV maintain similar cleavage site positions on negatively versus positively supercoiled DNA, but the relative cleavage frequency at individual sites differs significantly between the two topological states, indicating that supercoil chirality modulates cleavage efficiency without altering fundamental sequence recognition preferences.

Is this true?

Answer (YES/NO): NO